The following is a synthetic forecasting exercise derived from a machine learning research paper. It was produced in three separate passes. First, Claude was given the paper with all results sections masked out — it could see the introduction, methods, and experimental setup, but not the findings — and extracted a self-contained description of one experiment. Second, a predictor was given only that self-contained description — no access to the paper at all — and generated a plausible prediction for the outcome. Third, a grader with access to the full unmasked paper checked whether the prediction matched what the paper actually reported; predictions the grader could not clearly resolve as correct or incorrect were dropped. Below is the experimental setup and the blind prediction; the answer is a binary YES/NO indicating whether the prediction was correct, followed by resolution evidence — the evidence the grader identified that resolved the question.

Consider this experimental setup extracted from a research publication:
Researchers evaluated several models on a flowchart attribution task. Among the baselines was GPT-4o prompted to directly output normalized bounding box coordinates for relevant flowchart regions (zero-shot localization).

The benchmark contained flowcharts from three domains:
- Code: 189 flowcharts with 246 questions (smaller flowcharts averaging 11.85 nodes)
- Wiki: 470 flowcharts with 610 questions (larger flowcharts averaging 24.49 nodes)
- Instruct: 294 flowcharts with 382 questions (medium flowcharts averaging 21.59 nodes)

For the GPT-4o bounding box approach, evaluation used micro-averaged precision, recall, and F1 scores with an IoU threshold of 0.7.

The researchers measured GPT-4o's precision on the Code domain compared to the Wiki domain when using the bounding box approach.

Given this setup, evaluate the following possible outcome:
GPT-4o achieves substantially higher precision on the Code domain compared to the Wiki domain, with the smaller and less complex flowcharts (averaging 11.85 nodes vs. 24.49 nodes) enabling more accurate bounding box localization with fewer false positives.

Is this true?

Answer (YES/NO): YES